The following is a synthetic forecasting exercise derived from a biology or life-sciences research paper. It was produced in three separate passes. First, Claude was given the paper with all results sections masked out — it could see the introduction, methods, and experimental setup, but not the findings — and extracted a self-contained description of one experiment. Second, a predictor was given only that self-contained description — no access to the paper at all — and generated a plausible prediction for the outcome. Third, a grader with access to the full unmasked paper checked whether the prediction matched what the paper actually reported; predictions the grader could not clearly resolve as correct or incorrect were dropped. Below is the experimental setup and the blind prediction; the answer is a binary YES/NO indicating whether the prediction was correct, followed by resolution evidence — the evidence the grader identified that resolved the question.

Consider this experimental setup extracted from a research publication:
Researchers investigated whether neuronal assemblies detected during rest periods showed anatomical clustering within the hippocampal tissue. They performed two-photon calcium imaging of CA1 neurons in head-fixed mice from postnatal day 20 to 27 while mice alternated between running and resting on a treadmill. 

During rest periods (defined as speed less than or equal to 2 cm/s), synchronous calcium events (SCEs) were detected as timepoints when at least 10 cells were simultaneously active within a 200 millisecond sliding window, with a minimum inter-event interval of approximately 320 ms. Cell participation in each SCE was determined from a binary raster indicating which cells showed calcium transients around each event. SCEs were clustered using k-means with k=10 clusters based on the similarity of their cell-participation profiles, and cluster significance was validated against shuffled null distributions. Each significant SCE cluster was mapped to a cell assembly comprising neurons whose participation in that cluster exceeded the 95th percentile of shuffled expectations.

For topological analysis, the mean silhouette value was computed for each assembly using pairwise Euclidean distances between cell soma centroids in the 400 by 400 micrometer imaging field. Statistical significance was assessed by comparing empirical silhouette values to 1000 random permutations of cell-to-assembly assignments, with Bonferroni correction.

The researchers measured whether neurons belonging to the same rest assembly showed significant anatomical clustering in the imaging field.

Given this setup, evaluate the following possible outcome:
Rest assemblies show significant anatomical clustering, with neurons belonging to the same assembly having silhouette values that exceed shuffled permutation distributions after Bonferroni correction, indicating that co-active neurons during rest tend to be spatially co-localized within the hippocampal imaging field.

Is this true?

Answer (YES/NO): NO